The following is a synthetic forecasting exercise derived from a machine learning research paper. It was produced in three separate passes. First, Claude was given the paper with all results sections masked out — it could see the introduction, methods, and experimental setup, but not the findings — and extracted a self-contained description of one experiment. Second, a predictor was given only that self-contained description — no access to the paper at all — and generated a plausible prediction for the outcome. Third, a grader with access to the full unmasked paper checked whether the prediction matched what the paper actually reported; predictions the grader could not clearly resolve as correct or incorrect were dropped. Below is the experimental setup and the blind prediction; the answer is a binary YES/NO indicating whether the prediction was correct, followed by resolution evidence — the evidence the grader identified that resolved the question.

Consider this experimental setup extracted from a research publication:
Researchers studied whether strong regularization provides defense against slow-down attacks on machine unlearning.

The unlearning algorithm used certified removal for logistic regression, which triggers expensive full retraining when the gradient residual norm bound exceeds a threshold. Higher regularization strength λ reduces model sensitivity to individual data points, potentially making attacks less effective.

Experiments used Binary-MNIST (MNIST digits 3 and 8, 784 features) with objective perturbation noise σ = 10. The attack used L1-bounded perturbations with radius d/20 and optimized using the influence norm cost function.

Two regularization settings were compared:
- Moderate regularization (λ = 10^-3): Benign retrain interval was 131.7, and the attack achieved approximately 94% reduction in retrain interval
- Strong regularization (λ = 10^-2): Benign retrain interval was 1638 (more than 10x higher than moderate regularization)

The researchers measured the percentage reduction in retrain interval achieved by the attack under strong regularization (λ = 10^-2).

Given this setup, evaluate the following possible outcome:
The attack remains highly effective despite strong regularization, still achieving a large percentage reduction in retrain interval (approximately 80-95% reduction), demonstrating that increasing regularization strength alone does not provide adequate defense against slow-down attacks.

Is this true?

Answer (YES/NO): NO